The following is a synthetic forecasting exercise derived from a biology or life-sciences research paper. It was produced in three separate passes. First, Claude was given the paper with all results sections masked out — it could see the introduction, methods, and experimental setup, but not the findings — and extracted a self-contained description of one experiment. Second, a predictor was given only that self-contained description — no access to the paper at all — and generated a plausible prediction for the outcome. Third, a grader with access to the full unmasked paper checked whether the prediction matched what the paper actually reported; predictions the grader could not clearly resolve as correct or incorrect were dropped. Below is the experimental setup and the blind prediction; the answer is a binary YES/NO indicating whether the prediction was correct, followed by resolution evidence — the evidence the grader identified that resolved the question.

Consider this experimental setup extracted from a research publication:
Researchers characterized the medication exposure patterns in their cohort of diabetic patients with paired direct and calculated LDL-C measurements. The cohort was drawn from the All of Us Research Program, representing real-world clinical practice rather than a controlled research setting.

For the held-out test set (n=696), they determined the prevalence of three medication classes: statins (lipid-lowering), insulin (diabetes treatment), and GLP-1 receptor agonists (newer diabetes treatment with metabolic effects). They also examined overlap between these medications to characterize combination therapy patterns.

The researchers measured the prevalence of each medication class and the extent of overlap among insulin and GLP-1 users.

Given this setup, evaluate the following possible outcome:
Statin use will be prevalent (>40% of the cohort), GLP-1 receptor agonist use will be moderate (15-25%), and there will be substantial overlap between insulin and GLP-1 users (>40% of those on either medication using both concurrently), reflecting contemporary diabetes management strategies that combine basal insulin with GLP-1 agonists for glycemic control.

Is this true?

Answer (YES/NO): NO